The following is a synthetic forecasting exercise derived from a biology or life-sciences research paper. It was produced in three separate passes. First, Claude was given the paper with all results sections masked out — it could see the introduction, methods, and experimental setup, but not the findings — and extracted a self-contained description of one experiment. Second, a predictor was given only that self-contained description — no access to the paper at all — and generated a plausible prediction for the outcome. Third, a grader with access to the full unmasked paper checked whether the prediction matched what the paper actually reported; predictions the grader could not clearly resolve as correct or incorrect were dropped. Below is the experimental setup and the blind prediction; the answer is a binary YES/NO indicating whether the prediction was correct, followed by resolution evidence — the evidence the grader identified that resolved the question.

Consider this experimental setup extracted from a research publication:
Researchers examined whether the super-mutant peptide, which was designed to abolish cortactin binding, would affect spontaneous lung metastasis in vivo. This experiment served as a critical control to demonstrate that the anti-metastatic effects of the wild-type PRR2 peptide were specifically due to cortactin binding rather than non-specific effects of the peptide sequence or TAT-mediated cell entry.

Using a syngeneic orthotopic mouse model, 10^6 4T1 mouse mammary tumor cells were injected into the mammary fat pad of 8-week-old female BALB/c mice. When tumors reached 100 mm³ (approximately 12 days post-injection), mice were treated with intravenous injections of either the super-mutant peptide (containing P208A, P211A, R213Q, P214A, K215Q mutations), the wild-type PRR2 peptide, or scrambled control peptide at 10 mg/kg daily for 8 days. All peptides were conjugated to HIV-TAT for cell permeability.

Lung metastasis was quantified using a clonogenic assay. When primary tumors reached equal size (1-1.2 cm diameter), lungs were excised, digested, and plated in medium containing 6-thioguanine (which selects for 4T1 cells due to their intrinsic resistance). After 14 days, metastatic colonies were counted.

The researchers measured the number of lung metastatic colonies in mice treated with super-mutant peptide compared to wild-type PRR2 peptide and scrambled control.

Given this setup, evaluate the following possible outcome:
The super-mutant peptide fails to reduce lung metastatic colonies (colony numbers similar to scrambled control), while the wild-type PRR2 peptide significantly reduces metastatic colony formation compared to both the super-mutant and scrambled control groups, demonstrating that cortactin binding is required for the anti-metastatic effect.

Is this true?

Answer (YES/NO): YES